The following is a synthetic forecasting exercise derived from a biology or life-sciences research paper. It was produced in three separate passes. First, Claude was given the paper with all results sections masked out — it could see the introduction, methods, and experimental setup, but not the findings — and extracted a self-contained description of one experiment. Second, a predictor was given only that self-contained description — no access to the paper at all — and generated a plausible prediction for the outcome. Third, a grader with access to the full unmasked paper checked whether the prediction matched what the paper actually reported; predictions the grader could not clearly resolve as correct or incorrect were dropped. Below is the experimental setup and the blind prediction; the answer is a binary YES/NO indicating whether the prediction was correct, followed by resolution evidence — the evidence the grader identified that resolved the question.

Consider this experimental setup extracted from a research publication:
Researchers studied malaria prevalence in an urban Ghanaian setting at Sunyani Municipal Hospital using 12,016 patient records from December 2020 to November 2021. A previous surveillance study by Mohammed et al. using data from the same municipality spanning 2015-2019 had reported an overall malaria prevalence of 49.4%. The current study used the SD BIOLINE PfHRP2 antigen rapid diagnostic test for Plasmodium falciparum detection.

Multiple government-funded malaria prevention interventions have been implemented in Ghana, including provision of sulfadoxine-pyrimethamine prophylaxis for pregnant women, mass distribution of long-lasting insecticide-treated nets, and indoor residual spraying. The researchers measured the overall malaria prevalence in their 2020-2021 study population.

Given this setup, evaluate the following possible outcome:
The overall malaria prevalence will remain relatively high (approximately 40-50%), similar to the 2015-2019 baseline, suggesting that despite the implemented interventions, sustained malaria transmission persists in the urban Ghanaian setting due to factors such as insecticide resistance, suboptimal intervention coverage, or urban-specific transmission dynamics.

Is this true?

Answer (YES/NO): NO